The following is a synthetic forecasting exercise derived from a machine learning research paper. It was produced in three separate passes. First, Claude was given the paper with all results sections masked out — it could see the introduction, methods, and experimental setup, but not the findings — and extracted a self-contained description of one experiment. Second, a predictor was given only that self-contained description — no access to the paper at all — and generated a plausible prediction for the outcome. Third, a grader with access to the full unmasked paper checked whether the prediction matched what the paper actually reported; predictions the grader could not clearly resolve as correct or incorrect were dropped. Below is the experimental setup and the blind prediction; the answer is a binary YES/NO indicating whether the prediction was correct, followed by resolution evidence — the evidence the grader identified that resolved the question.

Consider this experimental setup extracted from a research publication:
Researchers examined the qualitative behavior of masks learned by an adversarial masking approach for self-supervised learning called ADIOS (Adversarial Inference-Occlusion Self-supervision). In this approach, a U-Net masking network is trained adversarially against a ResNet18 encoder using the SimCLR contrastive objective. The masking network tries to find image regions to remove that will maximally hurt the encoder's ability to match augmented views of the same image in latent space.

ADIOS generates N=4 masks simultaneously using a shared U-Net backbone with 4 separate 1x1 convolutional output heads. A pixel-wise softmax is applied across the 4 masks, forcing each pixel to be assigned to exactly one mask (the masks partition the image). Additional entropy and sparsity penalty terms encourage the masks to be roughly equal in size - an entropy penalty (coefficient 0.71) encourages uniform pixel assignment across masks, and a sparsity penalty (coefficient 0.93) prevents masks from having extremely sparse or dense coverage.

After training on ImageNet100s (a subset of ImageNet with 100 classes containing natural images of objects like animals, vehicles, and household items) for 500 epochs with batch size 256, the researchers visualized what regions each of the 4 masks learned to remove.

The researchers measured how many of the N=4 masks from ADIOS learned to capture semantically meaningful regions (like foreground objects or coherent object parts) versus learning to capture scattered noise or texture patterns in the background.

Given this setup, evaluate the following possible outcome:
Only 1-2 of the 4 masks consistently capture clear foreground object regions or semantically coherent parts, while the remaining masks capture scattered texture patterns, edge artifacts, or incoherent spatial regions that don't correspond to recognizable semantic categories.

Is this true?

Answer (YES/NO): YES